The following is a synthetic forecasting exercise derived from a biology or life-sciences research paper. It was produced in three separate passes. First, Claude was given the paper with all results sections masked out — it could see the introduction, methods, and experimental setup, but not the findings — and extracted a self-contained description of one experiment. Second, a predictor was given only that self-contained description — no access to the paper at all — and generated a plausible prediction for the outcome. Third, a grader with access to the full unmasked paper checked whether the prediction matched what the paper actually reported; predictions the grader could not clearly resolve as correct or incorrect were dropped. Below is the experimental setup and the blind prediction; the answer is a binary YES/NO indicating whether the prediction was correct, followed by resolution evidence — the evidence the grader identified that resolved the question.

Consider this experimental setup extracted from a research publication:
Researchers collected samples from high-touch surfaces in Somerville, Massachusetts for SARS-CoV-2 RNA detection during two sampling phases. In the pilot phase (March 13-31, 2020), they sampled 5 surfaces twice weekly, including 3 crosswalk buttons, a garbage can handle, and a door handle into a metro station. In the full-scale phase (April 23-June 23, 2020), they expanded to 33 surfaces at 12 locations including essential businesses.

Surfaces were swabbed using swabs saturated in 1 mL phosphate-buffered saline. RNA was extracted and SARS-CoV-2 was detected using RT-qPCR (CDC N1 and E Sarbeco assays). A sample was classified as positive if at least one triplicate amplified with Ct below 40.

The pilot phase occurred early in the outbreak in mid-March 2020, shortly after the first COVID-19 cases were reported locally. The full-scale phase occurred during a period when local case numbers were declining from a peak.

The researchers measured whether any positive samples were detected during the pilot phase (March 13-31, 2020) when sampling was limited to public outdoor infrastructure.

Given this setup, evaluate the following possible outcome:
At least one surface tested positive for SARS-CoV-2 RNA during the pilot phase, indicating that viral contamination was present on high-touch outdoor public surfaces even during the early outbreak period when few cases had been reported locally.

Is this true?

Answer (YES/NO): YES